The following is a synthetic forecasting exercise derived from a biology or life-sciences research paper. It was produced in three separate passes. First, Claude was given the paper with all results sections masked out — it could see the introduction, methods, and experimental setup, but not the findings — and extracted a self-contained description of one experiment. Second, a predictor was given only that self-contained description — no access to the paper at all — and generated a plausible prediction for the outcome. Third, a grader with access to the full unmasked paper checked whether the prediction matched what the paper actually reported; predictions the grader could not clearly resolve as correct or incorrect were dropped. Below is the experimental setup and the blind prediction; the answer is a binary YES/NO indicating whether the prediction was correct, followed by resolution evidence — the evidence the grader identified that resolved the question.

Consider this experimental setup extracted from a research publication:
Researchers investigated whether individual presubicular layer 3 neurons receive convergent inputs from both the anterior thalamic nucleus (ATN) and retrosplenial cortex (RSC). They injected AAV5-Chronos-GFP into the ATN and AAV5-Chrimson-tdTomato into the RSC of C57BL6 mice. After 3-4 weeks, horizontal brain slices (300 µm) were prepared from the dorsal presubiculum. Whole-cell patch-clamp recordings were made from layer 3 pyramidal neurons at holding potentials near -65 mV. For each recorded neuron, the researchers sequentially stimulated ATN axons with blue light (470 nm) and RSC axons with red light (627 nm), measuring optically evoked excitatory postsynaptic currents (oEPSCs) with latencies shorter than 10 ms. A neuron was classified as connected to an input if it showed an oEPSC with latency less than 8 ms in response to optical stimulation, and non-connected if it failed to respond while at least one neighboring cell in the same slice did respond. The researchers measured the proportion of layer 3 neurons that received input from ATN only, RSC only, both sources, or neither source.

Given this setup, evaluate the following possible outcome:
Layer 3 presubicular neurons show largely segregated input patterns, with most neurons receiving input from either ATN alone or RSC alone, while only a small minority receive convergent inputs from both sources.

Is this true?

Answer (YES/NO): NO